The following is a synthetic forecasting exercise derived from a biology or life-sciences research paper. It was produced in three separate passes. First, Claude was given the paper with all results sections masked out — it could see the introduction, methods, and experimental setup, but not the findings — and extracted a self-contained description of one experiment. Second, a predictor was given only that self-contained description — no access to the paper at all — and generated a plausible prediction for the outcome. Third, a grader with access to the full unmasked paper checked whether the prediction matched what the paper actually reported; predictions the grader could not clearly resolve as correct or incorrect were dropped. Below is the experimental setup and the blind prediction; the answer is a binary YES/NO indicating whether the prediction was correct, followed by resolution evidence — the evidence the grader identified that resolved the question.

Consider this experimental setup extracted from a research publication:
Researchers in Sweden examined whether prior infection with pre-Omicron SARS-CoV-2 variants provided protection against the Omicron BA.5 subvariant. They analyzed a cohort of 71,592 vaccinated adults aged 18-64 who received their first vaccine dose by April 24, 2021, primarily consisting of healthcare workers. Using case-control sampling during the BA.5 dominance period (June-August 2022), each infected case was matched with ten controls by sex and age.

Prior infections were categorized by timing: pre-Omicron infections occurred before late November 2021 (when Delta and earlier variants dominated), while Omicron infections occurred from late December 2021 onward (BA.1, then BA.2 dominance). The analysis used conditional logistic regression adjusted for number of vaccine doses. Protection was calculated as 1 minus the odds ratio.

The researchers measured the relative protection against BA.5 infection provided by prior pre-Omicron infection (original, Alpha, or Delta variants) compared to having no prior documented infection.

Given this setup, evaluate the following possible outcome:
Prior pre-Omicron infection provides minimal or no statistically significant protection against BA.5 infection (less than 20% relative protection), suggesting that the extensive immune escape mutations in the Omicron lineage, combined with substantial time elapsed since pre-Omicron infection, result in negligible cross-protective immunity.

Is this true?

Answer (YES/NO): YES